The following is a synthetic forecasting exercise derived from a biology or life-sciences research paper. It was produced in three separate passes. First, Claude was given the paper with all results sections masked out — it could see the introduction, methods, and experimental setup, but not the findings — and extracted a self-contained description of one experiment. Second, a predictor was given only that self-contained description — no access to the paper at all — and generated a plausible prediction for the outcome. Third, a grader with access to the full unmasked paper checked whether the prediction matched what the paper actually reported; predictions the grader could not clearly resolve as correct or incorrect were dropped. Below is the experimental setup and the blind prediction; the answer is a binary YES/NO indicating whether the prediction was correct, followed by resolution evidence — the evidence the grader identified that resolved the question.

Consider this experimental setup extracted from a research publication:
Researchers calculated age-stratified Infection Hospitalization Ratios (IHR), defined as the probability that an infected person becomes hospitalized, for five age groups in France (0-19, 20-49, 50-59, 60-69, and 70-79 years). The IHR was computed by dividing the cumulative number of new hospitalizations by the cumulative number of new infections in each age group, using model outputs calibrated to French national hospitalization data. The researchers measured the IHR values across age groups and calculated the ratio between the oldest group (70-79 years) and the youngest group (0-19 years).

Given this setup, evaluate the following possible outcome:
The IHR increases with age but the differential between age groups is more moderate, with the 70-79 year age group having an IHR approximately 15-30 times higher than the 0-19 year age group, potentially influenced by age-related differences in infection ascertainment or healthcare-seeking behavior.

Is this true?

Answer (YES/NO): NO